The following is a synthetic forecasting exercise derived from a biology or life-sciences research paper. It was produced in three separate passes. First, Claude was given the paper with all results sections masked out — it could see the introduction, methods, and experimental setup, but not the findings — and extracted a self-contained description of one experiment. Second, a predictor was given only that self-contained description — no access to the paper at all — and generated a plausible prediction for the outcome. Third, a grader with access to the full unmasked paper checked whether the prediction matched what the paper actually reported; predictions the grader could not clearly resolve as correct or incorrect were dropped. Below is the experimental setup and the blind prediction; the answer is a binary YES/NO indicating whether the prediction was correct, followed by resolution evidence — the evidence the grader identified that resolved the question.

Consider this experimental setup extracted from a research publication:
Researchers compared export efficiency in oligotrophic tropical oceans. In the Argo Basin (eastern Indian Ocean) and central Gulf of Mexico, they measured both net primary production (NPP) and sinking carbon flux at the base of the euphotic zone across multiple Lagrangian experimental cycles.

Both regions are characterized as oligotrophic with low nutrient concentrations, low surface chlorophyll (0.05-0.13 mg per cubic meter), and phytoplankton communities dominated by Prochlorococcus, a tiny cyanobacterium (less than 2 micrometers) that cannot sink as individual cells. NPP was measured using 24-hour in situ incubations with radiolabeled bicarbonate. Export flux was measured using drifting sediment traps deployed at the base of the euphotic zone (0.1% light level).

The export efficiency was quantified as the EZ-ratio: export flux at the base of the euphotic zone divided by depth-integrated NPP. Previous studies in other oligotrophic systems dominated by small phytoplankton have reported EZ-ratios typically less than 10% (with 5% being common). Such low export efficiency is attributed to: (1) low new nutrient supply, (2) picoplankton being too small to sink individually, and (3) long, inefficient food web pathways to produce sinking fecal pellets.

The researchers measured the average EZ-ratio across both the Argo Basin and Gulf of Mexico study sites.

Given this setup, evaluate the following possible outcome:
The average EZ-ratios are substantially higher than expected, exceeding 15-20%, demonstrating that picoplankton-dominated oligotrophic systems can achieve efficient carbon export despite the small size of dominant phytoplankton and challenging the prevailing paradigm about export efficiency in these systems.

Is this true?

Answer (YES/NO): YES